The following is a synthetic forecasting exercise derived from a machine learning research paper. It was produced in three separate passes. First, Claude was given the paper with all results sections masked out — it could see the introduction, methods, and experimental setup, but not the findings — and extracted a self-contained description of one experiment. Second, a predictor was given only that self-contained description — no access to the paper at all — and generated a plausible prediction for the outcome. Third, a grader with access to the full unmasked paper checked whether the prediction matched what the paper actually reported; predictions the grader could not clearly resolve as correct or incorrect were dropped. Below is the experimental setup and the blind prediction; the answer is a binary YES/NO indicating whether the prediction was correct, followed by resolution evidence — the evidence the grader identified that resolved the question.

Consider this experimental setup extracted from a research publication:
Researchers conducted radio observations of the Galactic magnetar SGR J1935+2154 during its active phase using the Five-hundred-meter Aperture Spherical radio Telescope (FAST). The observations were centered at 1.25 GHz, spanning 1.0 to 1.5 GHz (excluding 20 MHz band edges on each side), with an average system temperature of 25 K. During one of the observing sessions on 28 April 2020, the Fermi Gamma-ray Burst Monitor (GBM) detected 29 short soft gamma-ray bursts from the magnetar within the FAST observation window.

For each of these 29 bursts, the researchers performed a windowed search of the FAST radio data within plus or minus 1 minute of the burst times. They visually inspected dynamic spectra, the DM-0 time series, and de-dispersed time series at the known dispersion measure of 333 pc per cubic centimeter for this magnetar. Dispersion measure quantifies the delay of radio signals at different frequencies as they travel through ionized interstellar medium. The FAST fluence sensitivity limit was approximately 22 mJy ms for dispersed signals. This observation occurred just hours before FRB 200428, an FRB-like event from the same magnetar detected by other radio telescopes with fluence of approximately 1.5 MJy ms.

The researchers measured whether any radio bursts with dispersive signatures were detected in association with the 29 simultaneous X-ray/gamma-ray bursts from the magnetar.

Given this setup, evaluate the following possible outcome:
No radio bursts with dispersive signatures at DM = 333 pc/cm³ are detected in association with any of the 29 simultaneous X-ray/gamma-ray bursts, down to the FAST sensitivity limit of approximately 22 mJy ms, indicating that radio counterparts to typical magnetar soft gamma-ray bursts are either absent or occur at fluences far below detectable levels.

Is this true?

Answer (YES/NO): YES